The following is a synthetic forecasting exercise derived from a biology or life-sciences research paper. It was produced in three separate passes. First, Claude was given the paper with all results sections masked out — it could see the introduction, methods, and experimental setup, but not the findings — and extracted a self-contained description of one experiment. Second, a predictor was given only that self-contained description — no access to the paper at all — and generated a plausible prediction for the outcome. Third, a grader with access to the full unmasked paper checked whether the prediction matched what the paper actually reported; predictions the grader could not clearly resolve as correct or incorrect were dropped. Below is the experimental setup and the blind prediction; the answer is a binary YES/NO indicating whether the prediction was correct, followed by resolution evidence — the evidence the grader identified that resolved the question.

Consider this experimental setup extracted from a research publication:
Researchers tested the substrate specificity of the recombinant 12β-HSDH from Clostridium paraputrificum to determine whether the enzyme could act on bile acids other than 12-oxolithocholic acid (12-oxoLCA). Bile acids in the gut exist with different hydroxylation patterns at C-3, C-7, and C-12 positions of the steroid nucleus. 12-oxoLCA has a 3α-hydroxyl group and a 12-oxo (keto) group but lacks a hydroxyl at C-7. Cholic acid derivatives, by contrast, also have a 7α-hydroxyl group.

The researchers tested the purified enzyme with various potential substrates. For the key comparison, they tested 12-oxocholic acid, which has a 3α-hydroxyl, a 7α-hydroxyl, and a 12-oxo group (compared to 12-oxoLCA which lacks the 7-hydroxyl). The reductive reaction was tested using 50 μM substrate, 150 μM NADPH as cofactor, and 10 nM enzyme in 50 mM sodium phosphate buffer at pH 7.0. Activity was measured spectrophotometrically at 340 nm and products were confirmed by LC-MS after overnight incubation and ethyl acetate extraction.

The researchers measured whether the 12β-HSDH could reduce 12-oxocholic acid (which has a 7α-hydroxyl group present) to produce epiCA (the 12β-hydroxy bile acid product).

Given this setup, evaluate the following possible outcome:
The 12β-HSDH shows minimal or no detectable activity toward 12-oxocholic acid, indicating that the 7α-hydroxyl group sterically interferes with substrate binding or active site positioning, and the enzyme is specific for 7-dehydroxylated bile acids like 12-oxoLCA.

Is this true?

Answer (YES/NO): NO